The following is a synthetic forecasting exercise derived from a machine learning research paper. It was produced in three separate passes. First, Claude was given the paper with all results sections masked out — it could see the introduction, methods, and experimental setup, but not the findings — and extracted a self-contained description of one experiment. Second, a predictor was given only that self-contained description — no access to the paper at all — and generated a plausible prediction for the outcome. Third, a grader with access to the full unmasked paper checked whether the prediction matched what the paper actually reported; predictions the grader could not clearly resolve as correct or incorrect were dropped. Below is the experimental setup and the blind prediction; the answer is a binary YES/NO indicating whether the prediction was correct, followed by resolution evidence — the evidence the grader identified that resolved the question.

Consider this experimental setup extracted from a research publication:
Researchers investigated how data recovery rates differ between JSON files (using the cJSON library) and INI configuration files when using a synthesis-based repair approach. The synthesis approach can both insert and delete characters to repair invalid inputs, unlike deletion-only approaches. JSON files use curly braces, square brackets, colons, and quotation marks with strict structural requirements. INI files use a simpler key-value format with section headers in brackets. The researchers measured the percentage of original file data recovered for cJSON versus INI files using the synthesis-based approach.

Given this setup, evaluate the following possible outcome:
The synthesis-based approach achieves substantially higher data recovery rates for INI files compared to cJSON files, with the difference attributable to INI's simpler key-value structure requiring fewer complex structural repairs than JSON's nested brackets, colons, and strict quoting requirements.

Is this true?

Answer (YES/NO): NO